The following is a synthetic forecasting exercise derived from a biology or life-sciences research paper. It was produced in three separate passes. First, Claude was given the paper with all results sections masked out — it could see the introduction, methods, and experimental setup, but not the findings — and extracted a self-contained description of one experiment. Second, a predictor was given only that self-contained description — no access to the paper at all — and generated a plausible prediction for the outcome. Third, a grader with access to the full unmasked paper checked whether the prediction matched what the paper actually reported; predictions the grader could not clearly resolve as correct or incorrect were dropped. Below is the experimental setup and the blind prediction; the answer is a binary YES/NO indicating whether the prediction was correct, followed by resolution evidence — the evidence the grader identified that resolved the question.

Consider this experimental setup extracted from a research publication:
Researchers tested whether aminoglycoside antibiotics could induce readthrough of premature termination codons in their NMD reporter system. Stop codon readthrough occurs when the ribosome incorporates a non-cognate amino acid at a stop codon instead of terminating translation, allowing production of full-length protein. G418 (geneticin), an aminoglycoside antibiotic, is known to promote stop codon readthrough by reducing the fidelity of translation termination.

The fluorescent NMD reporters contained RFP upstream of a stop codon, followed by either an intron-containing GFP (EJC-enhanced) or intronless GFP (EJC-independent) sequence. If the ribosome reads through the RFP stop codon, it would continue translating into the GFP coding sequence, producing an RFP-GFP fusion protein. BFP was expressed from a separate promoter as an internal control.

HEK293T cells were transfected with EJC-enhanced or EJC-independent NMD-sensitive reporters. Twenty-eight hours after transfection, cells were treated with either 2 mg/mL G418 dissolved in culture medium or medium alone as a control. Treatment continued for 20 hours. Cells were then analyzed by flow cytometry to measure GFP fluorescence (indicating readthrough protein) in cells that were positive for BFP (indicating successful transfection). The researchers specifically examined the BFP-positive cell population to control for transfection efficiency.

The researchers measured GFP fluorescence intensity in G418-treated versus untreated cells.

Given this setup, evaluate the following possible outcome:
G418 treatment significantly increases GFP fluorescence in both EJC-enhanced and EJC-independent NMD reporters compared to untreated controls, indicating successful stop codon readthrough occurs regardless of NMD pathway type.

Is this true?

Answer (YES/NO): YES